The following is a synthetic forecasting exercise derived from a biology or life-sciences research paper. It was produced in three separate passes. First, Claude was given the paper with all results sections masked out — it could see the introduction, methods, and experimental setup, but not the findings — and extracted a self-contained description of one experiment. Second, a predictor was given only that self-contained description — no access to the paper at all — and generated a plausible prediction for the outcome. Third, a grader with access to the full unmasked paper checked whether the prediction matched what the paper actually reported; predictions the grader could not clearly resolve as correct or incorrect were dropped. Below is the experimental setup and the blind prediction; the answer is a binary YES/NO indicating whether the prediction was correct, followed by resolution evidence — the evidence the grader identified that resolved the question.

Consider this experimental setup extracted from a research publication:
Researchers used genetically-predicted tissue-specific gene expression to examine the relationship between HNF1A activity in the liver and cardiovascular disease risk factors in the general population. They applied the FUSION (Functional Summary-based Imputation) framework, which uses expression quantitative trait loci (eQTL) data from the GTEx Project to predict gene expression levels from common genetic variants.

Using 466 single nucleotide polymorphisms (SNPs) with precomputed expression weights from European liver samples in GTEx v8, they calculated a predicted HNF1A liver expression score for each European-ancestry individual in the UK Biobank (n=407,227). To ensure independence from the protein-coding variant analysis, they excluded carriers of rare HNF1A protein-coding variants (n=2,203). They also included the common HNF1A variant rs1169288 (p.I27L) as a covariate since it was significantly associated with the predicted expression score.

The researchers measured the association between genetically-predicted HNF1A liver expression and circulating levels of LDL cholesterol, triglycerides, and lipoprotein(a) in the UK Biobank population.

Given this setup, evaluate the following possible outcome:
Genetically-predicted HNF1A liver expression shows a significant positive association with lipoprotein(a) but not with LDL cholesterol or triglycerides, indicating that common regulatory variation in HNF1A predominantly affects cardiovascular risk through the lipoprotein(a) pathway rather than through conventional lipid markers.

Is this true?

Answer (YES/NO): NO